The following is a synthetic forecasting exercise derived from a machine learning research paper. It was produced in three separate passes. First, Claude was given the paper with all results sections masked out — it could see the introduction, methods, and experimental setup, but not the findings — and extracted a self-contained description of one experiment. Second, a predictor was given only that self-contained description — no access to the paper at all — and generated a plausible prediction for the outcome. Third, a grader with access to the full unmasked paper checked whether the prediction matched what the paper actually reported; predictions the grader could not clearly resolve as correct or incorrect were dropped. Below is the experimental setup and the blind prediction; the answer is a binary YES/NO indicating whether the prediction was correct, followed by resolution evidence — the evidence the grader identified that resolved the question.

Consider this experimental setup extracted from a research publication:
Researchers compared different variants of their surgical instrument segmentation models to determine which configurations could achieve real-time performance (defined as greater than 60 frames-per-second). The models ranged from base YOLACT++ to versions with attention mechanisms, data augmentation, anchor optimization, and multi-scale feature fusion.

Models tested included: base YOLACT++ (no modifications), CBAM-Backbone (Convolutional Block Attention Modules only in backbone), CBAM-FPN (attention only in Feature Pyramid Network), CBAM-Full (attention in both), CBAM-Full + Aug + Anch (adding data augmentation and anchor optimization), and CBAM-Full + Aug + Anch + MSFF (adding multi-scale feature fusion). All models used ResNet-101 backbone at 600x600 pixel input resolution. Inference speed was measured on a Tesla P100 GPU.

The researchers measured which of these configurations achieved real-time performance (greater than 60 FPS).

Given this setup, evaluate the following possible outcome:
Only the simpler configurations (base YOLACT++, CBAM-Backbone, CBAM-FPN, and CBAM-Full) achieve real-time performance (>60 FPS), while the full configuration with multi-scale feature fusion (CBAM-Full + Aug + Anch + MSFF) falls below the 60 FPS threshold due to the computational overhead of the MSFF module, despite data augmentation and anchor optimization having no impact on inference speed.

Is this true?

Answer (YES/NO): NO